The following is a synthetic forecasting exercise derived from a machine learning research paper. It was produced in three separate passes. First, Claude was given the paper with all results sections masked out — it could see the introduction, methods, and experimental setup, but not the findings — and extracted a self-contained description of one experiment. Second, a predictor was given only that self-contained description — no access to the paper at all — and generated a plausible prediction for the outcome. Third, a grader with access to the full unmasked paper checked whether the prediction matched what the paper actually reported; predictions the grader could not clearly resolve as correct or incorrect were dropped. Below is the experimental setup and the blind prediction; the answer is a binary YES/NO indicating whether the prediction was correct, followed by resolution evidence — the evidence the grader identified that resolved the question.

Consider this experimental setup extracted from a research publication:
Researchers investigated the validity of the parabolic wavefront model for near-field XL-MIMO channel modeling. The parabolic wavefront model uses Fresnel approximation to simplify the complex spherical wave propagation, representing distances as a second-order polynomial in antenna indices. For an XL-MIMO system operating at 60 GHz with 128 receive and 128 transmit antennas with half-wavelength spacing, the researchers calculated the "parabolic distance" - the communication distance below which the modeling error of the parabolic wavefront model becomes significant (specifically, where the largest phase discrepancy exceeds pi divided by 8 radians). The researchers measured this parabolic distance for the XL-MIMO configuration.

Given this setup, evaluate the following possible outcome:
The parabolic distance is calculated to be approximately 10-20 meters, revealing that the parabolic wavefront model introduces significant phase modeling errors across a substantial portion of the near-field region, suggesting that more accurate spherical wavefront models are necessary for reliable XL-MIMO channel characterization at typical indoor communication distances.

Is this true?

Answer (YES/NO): NO